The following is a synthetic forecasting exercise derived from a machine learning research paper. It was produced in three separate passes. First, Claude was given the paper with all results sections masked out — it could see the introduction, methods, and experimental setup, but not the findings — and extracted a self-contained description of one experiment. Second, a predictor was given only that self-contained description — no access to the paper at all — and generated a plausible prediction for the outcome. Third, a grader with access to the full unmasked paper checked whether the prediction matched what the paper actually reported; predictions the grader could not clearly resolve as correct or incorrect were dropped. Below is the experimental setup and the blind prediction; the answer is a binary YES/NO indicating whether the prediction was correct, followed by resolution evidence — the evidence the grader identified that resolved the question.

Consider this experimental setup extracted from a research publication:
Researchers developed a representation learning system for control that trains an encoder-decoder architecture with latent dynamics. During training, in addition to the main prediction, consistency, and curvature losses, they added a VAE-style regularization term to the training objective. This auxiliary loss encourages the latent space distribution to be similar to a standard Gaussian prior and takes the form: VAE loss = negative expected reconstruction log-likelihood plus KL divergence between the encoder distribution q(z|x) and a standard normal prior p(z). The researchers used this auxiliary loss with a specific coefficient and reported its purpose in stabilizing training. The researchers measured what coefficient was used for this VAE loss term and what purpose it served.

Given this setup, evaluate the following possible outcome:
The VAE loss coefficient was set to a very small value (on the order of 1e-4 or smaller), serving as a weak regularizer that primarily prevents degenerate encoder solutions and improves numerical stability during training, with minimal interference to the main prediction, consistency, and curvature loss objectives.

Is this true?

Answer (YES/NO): NO